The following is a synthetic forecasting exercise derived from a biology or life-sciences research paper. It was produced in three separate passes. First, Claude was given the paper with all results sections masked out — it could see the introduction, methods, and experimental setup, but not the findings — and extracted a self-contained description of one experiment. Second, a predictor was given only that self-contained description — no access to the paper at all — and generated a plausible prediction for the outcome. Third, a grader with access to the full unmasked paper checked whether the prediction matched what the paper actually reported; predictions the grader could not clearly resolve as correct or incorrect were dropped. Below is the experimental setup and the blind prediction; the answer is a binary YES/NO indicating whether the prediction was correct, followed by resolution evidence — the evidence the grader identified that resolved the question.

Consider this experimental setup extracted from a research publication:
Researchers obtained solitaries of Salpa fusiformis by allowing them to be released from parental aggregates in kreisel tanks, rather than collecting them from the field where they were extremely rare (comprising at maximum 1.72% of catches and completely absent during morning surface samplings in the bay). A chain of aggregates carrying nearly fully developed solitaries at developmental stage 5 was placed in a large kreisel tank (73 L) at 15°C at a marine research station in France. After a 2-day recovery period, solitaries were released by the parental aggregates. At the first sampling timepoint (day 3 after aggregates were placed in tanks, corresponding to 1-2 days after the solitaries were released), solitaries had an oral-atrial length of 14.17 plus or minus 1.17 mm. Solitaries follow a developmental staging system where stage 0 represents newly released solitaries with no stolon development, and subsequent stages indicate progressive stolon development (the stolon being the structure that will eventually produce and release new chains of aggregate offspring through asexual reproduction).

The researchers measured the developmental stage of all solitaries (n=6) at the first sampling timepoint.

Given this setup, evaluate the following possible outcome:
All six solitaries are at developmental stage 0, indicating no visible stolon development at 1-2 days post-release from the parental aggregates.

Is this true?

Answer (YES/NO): NO